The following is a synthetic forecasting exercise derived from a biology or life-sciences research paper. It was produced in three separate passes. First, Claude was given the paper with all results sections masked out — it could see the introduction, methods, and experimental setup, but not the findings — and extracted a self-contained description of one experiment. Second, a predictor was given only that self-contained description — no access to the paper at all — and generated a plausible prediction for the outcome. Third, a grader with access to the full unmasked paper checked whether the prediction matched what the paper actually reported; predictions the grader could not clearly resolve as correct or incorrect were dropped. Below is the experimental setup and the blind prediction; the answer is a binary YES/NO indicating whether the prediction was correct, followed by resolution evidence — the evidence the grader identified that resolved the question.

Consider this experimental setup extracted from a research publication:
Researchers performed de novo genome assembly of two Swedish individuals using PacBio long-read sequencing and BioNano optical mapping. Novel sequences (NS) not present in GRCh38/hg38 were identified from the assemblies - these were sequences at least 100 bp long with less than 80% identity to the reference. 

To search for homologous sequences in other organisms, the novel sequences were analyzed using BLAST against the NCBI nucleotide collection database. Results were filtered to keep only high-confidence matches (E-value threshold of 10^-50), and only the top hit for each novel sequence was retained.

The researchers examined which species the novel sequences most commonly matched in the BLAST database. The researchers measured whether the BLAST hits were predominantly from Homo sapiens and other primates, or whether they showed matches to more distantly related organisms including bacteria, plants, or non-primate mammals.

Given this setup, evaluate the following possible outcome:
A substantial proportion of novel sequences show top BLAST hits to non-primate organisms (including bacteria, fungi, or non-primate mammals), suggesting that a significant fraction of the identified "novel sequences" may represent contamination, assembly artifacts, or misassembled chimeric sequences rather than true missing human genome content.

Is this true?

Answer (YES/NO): NO